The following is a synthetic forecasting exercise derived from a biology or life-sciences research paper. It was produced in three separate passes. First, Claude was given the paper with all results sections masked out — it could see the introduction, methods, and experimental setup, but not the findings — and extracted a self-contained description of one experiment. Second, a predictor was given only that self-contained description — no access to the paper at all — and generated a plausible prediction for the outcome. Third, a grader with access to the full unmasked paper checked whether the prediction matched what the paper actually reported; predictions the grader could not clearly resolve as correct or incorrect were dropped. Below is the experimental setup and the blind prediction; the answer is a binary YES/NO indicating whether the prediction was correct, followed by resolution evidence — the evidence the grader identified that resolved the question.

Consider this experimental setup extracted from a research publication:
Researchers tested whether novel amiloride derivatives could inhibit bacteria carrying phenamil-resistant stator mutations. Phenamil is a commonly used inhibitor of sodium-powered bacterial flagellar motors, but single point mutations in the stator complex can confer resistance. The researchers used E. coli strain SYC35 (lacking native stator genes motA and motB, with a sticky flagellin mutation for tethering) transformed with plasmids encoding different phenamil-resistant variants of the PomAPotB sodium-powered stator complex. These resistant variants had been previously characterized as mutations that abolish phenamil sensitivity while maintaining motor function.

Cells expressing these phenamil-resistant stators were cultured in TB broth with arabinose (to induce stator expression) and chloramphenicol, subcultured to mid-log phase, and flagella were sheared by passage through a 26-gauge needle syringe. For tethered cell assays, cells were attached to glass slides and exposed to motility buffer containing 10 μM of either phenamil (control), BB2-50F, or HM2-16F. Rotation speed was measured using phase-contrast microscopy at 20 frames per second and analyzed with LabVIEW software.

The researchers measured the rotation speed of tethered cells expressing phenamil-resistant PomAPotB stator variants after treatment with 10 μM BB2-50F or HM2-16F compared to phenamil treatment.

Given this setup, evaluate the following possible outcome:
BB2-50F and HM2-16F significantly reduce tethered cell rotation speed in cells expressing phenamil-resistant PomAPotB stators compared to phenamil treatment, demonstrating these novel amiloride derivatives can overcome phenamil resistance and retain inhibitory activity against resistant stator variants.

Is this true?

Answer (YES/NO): YES